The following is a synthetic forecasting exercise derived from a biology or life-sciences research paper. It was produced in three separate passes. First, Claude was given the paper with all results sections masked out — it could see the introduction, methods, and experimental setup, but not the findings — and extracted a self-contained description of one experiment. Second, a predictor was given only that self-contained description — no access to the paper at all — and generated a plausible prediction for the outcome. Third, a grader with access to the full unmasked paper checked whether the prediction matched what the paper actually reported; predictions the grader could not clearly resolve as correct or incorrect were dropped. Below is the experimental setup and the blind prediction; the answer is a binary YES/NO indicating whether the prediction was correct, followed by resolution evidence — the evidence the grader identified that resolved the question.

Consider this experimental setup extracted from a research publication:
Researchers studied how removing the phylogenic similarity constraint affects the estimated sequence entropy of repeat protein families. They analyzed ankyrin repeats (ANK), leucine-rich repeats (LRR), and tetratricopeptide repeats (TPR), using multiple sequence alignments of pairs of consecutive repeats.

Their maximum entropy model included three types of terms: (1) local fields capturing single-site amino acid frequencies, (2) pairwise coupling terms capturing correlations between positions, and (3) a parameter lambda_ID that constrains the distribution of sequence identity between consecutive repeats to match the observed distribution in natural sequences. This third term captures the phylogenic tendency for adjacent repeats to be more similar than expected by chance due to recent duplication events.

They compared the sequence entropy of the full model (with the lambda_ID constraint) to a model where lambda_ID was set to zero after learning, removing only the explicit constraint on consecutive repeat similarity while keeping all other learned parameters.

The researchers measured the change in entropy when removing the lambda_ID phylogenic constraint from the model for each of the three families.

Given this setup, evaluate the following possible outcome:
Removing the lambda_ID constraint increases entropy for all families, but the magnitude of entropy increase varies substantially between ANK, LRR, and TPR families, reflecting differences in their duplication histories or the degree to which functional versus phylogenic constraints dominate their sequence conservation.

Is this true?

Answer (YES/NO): YES